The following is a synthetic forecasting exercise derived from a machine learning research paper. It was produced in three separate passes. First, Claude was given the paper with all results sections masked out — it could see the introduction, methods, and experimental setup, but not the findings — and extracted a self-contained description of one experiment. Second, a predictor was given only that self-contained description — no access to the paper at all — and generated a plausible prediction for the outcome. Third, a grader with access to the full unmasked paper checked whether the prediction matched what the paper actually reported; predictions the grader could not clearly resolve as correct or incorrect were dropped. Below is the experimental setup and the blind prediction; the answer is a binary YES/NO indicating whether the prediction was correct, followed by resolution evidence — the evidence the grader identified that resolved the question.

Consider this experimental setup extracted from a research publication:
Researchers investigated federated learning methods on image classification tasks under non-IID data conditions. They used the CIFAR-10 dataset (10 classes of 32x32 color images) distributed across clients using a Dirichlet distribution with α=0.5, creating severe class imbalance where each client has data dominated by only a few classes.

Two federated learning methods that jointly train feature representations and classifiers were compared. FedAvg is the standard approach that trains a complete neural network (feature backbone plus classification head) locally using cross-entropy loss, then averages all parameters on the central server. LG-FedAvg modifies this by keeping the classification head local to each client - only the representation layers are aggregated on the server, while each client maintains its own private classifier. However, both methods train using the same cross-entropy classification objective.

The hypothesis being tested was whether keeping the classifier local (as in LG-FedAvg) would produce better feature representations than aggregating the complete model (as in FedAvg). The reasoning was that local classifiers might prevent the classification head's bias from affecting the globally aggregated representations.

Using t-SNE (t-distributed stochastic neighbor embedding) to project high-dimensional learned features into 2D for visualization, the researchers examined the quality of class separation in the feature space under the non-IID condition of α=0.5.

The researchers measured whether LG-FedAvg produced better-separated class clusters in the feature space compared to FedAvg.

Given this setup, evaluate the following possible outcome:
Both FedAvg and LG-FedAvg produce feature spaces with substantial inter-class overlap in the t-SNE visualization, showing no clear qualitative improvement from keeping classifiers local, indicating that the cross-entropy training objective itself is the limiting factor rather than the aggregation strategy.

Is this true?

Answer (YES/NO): YES